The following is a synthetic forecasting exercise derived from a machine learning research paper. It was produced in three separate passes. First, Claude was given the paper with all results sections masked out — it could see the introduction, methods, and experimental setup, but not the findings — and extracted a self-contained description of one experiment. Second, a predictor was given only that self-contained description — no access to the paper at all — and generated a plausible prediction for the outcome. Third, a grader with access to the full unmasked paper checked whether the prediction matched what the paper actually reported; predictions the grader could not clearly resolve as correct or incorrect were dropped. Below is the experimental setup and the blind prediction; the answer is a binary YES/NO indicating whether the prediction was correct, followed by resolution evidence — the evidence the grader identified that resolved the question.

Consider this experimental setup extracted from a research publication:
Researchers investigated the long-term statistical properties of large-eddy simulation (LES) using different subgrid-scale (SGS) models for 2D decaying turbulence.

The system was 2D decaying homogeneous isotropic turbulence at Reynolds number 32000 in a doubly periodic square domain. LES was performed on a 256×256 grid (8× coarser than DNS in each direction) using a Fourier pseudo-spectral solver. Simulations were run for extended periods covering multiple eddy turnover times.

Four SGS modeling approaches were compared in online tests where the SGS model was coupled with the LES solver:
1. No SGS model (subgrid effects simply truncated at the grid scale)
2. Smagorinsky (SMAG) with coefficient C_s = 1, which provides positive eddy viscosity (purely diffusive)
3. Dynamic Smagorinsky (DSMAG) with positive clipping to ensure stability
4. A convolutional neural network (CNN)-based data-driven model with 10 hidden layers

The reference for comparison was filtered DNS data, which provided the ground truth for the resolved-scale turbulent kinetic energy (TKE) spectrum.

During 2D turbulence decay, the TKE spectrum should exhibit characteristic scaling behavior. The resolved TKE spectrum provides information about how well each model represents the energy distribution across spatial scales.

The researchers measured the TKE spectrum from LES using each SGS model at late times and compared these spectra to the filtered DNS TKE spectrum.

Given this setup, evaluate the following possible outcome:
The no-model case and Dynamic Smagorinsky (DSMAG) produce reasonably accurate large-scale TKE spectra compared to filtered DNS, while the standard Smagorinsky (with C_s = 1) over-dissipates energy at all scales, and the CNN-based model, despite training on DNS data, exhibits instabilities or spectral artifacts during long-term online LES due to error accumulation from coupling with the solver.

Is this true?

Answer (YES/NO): NO